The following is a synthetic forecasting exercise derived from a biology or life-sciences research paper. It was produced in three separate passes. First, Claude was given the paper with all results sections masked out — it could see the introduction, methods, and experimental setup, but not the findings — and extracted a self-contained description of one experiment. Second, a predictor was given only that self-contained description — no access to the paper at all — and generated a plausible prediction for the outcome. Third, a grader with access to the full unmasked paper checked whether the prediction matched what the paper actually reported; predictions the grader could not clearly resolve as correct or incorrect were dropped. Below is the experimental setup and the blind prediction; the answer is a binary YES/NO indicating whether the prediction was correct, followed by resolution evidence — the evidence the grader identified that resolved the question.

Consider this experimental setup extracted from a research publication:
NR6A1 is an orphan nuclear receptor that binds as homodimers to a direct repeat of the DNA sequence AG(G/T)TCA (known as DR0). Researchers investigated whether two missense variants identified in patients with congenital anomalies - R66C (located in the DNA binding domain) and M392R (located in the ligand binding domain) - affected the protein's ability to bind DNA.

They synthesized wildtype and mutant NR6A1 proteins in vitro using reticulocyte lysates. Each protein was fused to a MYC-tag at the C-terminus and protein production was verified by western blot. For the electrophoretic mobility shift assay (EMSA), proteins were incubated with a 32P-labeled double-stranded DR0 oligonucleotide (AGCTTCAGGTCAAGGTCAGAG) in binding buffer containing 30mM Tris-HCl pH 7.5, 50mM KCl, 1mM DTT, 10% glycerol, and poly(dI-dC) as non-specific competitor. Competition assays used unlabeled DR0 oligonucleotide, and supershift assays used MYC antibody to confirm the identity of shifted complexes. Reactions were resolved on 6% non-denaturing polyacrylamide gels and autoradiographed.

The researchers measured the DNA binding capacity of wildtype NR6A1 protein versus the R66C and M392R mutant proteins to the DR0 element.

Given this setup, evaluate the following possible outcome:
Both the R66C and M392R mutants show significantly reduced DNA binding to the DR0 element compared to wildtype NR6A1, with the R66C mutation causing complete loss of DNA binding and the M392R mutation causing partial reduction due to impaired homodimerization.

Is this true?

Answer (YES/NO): NO